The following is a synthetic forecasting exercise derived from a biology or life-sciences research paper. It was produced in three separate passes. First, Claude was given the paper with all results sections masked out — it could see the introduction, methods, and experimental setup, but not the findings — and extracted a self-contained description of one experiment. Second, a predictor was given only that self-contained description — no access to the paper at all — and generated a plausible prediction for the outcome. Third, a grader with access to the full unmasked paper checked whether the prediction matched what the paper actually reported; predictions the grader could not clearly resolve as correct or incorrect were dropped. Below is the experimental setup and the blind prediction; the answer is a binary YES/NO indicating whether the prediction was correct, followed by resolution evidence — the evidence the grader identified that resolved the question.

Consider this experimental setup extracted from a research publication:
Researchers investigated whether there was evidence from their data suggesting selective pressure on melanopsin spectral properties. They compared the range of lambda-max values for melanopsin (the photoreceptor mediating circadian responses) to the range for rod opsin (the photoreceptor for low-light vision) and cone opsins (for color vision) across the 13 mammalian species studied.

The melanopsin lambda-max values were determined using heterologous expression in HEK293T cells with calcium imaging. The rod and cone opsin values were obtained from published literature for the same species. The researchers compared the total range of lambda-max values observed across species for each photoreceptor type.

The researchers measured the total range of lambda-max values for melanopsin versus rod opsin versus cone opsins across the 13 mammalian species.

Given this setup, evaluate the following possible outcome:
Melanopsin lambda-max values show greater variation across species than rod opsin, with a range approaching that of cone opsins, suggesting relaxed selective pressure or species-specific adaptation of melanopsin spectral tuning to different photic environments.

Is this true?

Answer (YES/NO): NO